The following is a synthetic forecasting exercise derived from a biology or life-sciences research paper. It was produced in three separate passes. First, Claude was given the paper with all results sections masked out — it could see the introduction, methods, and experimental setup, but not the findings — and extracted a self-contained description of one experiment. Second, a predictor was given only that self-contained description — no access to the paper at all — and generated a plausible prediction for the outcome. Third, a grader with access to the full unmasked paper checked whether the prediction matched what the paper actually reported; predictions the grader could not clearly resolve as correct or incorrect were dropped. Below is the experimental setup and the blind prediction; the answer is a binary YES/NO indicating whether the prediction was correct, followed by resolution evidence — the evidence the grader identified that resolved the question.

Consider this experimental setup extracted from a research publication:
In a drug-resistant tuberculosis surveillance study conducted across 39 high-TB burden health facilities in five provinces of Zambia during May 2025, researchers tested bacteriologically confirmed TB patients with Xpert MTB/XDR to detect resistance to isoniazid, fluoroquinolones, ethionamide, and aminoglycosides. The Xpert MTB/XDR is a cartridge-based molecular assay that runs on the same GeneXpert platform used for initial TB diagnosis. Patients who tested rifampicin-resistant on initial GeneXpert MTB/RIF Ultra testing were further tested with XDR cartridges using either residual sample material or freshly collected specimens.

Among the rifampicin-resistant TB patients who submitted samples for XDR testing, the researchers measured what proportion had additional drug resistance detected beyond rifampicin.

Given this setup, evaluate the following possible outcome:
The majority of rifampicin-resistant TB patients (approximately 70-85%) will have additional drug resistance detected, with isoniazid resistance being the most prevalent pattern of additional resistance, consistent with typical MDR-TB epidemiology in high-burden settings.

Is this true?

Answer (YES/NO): NO